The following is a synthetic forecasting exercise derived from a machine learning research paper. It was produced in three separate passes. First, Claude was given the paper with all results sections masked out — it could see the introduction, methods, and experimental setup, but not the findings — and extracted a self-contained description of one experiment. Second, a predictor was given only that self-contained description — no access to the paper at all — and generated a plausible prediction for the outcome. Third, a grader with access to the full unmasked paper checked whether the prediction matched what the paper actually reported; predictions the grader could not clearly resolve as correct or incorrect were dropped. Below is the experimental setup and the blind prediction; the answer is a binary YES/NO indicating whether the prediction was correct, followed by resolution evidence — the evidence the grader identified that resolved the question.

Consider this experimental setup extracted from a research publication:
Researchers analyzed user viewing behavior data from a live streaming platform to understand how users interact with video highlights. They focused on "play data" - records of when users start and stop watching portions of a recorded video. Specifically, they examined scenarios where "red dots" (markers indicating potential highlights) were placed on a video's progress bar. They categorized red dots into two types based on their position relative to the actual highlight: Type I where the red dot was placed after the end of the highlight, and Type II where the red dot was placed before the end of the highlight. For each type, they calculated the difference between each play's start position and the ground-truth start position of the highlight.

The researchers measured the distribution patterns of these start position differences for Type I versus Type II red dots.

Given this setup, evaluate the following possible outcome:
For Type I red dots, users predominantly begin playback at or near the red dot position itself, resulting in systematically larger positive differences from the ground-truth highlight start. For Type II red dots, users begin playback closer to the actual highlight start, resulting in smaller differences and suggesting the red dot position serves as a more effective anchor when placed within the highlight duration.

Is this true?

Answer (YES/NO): NO